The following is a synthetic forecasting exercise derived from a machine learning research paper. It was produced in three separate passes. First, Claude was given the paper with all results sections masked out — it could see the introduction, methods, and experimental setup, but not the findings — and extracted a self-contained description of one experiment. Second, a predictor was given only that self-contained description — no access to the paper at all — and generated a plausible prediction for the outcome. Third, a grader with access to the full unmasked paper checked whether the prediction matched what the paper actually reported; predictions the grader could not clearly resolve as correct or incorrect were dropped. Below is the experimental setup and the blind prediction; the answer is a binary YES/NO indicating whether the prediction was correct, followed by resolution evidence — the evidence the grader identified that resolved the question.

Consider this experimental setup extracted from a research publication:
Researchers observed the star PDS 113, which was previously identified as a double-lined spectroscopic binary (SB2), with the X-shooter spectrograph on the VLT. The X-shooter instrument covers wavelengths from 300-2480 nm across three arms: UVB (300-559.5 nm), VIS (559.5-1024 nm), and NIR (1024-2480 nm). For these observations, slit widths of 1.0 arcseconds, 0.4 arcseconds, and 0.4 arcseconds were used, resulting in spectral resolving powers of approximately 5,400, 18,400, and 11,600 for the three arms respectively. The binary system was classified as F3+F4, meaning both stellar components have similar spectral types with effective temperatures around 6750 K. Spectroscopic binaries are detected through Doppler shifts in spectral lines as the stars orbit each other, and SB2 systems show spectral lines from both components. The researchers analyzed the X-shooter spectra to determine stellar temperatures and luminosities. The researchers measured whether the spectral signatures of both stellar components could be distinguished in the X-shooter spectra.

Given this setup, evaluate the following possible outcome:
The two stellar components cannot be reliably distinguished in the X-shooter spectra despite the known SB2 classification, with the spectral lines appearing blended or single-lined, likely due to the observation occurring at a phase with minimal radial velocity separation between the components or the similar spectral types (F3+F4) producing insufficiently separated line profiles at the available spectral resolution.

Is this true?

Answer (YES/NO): NO